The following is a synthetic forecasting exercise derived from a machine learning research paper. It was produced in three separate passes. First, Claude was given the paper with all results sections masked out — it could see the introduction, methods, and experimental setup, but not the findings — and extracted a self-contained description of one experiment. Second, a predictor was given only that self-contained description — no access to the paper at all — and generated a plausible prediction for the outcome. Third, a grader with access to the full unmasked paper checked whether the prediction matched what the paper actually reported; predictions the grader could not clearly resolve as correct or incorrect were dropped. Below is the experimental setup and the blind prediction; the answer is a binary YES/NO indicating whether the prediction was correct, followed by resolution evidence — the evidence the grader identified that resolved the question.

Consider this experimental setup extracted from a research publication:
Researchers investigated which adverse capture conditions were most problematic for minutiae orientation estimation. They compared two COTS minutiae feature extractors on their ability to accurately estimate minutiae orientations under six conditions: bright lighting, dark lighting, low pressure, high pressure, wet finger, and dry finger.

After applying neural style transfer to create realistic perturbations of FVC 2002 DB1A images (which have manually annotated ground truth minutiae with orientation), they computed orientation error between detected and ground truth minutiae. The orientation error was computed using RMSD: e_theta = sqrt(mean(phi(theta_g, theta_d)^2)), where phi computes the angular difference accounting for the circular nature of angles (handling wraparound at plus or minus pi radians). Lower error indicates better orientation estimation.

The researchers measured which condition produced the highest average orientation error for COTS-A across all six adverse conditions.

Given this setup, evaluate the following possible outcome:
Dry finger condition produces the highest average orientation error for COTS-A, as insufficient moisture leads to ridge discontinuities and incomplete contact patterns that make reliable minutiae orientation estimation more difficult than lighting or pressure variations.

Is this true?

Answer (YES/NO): NO